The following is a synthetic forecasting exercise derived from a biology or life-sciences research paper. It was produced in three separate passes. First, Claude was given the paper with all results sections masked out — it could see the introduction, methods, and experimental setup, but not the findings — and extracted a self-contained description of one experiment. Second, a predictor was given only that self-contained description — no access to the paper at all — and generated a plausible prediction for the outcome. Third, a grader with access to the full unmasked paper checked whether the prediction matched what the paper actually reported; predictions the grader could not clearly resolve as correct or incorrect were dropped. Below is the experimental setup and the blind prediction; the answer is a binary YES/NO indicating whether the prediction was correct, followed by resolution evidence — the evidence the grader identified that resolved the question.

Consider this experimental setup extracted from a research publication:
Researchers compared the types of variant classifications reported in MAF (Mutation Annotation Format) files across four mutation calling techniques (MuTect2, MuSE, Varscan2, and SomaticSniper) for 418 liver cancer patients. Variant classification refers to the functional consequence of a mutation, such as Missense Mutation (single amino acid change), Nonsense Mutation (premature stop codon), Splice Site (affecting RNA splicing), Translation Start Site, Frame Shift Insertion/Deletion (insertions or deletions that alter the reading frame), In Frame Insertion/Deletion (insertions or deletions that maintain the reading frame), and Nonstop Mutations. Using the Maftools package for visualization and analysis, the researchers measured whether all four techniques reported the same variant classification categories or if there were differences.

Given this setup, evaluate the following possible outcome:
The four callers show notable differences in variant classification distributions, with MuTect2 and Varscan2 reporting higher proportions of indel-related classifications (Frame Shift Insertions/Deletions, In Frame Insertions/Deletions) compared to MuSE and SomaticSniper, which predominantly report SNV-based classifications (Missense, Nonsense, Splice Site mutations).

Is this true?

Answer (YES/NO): YES